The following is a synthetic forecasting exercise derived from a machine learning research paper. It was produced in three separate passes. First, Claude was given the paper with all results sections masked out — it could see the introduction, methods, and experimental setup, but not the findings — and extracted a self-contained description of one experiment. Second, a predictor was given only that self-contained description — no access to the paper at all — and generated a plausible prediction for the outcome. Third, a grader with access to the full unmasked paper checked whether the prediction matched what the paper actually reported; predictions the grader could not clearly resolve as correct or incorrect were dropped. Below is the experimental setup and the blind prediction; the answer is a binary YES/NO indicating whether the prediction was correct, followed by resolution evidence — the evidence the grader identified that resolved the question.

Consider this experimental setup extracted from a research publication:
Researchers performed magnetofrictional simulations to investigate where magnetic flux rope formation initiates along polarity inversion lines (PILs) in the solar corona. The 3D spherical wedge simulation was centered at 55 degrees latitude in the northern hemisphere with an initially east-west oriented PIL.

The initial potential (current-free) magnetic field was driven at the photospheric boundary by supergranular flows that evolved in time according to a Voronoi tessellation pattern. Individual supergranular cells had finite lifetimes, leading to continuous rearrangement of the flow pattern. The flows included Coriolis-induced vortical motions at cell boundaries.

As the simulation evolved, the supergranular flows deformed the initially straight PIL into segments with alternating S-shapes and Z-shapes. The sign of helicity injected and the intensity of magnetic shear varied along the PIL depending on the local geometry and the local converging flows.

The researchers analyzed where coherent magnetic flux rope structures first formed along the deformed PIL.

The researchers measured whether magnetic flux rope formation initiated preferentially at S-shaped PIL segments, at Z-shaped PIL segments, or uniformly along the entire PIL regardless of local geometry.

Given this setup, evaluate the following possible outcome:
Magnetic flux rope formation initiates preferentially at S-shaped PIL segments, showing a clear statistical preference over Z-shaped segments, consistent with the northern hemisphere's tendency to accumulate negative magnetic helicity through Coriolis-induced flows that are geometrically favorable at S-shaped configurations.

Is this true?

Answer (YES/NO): YES